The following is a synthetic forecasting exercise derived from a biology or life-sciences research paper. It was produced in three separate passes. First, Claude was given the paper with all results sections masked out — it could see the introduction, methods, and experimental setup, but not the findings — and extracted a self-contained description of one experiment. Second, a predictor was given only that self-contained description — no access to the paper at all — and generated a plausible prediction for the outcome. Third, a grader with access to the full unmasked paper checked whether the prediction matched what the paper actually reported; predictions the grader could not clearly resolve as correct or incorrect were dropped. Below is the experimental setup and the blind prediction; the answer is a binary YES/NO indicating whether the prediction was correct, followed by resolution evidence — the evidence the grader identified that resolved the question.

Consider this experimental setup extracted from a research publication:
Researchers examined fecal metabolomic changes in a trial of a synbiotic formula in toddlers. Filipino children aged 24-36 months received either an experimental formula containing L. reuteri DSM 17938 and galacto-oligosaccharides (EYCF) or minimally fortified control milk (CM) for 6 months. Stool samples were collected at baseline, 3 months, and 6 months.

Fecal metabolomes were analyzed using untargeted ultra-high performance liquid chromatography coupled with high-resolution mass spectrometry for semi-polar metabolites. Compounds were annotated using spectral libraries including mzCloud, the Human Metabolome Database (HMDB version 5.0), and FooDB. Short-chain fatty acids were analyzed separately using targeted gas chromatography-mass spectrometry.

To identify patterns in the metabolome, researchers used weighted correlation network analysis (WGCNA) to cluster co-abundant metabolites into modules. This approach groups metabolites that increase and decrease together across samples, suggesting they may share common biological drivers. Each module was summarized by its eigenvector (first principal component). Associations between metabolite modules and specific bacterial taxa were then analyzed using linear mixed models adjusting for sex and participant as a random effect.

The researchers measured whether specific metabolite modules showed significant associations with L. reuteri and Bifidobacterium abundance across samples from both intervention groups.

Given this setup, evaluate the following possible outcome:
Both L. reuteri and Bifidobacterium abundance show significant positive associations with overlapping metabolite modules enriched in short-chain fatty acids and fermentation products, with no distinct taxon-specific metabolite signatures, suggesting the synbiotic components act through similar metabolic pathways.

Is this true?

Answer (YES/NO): NO